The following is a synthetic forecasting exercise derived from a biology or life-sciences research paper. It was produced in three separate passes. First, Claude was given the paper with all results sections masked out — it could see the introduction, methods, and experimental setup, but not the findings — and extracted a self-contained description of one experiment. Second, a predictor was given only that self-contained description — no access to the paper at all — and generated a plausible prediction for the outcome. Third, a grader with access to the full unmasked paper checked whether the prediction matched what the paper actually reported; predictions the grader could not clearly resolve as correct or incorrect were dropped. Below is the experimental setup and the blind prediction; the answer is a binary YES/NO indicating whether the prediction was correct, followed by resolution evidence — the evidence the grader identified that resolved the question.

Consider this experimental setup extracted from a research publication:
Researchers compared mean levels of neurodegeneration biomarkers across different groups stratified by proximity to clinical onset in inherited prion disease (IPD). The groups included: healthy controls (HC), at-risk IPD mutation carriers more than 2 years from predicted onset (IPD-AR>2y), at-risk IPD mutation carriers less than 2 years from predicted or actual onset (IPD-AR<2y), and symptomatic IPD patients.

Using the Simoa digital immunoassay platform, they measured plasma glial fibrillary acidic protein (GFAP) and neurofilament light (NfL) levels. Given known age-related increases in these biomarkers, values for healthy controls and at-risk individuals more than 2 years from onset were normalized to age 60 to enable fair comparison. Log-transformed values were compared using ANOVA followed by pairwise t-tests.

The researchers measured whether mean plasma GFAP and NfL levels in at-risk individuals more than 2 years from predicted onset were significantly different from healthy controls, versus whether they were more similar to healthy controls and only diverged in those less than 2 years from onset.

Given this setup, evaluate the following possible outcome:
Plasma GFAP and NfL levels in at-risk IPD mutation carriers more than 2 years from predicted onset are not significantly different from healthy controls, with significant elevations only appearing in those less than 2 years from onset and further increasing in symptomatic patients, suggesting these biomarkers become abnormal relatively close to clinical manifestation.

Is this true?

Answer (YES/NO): YES